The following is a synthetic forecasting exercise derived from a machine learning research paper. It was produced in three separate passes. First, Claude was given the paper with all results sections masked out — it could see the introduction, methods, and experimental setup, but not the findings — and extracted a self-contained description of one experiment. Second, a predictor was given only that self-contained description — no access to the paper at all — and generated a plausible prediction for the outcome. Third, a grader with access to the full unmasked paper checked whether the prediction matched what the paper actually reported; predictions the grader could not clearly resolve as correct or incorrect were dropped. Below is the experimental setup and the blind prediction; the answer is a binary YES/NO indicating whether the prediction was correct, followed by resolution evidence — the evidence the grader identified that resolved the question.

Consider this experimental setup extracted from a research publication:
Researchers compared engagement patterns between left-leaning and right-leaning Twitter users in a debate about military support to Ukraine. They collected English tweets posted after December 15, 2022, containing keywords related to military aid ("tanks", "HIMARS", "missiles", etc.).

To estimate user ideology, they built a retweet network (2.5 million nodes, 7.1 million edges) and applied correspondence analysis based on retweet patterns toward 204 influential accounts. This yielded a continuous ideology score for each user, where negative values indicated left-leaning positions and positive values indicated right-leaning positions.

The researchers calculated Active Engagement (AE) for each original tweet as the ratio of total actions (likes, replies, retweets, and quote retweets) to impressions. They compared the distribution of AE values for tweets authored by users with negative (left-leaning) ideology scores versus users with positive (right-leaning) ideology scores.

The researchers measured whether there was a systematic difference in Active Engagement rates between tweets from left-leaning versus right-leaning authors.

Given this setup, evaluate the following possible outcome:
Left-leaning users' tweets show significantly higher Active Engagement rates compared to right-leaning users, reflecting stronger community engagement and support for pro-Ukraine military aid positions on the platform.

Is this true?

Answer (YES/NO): NO